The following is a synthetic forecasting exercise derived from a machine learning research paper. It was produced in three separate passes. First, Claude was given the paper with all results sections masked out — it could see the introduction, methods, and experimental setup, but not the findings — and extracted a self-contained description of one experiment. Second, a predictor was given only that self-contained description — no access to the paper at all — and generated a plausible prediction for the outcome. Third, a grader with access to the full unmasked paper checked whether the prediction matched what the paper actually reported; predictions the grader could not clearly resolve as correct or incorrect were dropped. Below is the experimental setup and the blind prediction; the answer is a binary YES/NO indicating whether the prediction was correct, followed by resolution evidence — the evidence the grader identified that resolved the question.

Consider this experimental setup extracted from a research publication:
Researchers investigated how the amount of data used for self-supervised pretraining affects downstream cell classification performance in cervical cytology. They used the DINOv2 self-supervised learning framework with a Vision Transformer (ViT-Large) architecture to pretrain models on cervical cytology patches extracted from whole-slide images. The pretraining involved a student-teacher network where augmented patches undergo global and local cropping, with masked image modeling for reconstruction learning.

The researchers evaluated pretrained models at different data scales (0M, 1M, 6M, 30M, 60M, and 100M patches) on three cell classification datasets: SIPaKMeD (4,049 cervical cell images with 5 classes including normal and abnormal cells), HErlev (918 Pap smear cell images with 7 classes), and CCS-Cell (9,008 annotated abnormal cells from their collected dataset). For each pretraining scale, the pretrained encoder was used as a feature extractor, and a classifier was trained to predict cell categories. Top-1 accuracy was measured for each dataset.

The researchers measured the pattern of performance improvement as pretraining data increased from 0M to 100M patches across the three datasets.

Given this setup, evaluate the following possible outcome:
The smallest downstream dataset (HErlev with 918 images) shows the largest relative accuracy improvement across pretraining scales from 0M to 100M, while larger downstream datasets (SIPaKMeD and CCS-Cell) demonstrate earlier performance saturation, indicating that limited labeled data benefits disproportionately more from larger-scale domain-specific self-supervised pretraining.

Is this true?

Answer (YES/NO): NO